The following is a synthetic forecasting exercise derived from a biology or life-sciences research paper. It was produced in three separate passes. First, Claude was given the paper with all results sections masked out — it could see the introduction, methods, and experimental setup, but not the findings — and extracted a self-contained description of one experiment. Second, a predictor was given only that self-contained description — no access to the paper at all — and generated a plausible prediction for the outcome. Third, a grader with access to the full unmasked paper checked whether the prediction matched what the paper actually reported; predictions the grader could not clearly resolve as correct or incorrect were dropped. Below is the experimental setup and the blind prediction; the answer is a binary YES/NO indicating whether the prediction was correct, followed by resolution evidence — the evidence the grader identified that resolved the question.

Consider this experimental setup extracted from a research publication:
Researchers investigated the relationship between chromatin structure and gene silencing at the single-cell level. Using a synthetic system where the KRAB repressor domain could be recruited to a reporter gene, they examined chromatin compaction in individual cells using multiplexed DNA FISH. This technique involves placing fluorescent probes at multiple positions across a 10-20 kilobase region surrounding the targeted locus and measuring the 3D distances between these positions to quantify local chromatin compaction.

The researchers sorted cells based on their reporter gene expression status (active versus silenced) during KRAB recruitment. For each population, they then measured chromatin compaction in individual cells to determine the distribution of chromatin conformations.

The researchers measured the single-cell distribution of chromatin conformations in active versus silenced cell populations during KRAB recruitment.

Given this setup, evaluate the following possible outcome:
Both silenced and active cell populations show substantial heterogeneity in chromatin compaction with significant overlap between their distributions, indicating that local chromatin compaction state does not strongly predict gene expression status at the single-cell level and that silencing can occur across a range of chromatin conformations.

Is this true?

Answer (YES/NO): YES